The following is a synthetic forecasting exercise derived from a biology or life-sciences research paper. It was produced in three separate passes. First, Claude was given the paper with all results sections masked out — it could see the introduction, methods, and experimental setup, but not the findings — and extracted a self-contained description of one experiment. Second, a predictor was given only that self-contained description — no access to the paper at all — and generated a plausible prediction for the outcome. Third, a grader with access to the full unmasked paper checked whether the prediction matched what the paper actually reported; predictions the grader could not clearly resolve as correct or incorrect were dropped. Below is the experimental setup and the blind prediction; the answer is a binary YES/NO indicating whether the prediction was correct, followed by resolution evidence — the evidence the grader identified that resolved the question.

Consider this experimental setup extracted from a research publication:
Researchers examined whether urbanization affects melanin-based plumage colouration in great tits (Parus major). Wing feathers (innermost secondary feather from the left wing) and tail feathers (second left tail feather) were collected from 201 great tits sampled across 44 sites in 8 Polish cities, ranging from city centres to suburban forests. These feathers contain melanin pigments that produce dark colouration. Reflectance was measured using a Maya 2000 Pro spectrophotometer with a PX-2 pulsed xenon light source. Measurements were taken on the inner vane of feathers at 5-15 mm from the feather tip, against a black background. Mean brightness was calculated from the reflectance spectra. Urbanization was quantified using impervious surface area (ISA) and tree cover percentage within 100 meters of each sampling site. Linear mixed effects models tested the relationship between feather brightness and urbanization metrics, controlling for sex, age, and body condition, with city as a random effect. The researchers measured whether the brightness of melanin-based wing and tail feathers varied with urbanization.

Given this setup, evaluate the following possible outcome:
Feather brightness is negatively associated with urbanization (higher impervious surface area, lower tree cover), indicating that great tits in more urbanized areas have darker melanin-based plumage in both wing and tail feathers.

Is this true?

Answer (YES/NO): NO